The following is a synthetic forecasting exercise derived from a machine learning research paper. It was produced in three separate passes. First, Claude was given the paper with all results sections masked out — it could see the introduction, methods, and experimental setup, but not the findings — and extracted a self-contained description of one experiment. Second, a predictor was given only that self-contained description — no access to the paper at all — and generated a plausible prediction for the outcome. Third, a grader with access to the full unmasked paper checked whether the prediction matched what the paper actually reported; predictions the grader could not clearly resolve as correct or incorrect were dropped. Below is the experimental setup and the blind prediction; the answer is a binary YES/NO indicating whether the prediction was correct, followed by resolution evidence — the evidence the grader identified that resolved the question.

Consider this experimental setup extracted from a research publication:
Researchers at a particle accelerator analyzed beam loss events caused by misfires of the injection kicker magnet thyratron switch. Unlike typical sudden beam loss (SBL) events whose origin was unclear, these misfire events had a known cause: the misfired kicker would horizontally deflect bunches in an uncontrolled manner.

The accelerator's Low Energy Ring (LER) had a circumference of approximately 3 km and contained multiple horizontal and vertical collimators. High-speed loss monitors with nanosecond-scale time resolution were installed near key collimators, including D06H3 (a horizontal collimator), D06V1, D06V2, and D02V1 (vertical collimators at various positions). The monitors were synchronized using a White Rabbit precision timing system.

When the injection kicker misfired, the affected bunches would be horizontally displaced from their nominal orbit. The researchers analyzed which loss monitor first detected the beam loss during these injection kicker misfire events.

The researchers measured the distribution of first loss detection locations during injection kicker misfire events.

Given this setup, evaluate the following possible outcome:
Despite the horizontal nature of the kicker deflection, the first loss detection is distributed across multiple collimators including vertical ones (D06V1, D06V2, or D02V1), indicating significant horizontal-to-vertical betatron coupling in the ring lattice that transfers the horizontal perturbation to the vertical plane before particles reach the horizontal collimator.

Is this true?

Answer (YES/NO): NO